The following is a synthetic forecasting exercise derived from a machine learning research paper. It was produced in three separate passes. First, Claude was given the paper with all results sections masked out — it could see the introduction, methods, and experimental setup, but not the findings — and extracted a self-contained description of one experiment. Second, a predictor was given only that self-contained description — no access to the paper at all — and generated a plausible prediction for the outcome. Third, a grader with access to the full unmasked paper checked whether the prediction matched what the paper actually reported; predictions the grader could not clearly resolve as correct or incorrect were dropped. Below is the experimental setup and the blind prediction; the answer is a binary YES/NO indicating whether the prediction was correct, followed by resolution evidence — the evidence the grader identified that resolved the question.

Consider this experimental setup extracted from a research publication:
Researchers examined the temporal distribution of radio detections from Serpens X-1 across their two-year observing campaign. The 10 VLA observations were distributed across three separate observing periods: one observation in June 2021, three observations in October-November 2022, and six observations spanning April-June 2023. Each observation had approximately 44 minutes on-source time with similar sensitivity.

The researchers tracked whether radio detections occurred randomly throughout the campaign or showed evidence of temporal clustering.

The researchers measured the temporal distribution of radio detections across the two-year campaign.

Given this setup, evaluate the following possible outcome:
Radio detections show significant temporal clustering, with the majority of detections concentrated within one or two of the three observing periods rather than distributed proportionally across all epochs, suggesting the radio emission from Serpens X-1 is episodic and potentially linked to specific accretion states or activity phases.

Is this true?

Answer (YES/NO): NO